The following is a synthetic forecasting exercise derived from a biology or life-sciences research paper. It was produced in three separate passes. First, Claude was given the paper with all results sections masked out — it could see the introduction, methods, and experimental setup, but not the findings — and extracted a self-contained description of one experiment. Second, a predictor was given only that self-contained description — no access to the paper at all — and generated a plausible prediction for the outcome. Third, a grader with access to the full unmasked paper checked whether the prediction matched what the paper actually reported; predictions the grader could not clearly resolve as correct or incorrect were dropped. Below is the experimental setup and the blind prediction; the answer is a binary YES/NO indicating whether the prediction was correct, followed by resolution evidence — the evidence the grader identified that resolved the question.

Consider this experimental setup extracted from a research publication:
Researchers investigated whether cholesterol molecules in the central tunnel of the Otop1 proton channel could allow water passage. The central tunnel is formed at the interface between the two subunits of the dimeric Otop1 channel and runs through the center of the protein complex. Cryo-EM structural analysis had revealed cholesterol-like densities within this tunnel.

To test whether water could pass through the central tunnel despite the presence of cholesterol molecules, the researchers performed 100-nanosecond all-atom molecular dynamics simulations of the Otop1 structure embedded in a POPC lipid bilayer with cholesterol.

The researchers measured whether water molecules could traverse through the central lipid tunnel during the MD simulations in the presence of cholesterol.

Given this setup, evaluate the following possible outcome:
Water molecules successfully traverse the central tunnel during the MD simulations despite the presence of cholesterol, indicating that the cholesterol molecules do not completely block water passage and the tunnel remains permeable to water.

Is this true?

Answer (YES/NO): NO